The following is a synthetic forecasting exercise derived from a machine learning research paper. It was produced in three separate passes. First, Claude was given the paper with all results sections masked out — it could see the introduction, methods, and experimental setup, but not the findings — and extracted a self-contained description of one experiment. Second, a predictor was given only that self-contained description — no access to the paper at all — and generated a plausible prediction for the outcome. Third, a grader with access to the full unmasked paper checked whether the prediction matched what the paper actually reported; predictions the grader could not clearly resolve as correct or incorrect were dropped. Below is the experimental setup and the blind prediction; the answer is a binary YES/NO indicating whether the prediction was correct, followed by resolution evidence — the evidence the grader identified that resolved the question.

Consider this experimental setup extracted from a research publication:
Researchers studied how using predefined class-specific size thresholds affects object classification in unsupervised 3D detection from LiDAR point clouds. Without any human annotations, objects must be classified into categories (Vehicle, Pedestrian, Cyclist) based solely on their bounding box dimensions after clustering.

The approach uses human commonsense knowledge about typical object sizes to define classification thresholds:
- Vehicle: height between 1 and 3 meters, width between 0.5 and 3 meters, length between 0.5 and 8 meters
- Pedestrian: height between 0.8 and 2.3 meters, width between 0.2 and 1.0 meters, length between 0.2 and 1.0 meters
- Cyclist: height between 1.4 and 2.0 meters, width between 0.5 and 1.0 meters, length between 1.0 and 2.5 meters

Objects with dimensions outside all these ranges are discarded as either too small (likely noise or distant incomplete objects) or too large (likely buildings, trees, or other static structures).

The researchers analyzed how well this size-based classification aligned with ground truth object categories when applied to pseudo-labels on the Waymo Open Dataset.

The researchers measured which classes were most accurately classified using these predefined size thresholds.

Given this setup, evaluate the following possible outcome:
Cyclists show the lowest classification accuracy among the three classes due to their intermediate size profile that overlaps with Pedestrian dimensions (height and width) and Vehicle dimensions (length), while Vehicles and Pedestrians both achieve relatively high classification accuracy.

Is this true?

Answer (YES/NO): NO